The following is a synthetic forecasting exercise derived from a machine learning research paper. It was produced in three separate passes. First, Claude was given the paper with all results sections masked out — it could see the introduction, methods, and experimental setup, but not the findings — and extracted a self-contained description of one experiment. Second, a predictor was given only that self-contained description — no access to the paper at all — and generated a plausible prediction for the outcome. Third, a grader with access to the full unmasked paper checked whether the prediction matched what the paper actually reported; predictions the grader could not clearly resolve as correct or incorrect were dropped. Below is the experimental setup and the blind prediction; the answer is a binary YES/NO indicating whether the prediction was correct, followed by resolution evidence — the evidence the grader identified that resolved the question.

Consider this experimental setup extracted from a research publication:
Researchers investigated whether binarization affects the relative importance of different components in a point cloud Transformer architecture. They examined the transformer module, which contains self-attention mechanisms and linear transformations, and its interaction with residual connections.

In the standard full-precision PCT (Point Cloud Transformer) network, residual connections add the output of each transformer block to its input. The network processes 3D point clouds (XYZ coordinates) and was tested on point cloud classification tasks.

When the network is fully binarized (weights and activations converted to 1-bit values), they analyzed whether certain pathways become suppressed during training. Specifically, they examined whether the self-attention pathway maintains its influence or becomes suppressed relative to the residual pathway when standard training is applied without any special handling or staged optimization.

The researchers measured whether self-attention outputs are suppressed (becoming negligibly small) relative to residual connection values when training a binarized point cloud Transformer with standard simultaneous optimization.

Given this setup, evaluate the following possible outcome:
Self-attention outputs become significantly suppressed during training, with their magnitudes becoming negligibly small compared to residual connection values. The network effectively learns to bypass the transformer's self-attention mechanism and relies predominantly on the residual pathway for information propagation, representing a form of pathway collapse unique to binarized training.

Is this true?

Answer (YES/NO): YES